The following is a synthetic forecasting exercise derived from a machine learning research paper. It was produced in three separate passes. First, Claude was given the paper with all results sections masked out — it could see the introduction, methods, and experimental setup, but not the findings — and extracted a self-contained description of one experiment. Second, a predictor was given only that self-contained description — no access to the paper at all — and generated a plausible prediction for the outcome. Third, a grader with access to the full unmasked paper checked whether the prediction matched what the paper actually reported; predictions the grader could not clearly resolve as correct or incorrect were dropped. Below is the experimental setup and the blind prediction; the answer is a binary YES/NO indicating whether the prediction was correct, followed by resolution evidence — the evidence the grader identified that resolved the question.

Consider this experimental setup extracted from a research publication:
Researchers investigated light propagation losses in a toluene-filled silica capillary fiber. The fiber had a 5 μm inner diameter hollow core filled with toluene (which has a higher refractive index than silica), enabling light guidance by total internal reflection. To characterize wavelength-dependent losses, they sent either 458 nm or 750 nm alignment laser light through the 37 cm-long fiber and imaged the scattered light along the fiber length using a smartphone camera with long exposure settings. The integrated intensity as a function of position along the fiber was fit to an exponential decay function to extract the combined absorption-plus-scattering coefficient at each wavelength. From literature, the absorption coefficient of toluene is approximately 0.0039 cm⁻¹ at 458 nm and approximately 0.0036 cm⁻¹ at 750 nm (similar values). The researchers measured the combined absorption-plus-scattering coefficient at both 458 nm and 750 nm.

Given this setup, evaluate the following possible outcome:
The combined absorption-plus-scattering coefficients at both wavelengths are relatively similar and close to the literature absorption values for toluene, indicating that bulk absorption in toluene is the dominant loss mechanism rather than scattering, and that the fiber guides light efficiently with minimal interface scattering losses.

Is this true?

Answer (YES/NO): NO